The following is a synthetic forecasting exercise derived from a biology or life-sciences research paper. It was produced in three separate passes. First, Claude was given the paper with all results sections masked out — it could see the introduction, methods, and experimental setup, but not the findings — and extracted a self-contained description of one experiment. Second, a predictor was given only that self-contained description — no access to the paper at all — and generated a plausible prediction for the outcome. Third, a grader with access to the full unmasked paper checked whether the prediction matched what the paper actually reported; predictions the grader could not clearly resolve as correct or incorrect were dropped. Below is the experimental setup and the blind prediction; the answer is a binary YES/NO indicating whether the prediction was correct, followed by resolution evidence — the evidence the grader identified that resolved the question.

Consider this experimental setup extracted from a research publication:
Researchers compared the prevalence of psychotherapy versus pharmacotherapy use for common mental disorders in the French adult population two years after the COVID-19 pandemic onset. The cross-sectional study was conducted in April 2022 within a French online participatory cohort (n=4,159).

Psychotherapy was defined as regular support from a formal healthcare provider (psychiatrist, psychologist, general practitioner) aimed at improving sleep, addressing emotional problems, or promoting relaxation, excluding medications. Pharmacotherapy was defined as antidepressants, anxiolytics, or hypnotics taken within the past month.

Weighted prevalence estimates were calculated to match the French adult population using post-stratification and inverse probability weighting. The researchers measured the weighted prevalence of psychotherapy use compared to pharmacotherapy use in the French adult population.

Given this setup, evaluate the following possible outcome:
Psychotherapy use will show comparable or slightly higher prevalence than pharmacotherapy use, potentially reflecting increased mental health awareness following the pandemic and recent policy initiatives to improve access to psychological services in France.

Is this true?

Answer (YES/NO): NO